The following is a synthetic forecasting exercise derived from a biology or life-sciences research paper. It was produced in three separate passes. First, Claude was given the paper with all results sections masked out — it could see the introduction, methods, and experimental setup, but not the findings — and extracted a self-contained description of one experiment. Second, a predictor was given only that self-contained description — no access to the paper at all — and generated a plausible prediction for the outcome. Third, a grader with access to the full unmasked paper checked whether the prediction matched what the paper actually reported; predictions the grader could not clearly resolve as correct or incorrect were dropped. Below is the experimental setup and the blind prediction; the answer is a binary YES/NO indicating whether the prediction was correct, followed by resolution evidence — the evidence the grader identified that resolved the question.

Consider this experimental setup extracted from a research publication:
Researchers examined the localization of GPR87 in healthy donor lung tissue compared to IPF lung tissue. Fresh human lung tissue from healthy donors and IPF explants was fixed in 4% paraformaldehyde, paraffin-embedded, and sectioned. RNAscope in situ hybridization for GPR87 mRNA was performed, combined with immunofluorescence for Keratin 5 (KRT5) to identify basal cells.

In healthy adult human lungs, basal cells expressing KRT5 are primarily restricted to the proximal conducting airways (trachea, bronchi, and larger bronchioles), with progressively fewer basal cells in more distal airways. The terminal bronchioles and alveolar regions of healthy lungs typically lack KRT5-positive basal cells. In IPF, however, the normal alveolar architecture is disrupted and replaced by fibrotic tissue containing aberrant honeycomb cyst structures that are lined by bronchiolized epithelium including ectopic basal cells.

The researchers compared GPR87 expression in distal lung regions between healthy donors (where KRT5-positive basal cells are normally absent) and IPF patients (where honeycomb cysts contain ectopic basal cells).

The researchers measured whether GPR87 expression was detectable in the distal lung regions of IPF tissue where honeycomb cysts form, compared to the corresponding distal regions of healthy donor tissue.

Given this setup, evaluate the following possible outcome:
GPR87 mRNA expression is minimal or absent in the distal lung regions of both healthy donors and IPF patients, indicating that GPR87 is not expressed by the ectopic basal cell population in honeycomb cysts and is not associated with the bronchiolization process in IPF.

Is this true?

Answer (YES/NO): NO